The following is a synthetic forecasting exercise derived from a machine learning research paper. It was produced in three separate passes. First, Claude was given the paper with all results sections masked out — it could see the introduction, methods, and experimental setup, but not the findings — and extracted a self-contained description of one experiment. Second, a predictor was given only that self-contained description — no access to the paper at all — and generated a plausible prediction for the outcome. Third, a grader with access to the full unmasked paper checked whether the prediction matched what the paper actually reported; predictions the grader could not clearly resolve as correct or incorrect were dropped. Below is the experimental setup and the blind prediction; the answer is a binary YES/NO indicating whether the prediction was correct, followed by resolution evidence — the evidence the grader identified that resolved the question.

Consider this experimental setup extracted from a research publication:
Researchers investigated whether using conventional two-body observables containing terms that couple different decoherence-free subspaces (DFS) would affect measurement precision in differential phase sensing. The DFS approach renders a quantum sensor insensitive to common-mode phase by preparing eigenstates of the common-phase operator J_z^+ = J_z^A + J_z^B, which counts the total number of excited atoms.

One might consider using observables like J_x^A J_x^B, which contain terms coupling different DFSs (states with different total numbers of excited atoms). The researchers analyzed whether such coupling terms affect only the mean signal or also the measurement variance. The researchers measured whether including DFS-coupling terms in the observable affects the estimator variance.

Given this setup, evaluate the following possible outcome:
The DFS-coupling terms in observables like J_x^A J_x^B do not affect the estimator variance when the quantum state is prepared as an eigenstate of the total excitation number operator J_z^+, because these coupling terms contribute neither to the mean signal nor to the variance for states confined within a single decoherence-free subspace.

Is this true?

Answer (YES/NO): NO